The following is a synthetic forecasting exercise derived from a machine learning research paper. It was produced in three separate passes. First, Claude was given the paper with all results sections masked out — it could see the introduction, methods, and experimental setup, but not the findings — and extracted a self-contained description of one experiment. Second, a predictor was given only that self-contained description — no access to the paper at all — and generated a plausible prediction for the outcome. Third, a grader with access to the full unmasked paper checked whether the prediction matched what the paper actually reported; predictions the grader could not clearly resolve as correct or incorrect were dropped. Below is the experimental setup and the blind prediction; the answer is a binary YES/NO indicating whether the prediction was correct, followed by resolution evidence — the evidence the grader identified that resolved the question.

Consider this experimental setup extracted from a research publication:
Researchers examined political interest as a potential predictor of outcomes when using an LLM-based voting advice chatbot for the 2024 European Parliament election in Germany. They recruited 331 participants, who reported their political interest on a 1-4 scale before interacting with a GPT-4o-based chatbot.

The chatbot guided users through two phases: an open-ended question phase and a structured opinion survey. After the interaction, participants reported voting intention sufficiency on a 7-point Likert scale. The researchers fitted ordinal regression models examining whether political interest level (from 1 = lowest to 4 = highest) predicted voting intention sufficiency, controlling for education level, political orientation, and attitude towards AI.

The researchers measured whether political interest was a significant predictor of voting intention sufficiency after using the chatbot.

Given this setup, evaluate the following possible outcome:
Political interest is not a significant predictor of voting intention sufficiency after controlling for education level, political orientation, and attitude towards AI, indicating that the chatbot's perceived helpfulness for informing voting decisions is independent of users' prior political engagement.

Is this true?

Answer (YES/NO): YES